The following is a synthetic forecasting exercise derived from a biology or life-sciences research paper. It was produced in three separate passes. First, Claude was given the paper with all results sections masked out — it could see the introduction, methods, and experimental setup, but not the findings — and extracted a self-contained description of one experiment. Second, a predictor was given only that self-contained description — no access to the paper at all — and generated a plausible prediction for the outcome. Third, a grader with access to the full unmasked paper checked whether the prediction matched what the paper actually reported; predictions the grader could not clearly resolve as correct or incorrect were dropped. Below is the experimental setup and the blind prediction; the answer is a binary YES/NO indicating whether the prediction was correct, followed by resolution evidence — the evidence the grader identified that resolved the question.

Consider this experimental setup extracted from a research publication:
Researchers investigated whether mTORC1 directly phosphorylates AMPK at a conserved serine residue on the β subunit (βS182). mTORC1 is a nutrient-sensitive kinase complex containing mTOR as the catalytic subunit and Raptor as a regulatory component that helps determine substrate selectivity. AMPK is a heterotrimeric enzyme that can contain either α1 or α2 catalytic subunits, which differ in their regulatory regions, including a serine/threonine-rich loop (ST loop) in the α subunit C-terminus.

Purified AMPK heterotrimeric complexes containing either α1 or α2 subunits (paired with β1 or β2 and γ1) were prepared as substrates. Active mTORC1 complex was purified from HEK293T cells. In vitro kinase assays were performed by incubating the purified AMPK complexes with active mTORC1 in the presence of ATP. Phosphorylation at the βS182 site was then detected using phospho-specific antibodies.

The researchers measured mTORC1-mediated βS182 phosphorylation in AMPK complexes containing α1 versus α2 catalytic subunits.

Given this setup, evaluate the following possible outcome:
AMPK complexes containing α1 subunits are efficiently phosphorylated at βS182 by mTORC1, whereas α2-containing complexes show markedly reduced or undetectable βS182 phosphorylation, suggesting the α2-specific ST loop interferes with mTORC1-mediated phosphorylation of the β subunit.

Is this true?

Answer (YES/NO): YES